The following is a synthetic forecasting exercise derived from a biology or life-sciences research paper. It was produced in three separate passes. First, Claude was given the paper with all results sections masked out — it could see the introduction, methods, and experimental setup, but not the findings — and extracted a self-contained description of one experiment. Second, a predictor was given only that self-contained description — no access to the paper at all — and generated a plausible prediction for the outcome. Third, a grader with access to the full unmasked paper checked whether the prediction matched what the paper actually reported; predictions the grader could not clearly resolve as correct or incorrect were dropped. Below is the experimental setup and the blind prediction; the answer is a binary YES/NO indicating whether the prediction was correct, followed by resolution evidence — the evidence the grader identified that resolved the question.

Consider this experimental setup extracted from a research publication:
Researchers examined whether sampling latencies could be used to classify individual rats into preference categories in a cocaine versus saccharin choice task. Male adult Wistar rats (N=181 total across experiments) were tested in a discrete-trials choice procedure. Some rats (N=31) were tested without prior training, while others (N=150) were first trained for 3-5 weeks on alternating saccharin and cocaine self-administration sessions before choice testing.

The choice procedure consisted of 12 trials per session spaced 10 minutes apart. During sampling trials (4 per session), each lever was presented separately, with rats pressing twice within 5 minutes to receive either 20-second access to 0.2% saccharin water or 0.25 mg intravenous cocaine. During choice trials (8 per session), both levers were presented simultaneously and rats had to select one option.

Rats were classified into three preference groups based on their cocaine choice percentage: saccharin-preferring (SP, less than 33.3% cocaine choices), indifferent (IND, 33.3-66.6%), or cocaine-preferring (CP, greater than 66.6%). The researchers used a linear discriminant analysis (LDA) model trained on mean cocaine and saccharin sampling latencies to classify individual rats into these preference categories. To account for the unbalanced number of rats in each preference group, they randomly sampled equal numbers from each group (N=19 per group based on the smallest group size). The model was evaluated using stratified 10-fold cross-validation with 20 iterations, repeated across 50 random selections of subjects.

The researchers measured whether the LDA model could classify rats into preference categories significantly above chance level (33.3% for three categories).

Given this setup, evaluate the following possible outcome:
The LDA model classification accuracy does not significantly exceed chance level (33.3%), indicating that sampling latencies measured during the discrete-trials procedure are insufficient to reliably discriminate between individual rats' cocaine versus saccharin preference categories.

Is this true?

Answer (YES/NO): NO